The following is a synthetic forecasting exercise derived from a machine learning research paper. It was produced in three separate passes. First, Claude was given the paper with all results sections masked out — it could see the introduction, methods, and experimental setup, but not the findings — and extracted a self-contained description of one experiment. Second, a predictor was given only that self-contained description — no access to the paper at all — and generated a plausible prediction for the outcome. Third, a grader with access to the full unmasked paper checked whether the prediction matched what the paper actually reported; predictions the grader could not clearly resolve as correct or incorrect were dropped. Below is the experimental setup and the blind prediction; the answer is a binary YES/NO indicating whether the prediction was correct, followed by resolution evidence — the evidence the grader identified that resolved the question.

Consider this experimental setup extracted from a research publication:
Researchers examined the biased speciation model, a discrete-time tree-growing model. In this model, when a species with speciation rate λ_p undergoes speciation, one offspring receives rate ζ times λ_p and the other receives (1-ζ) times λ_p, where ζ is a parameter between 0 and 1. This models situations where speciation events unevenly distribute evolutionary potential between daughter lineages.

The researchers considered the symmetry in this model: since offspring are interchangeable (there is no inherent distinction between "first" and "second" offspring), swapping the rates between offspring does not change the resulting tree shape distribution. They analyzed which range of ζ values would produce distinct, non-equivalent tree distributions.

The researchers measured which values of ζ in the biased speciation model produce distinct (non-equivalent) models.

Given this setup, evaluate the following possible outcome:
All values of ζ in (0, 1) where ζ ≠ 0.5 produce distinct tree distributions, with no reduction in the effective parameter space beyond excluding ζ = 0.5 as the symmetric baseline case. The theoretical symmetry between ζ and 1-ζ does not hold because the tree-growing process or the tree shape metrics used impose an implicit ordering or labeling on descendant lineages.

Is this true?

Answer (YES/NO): NO